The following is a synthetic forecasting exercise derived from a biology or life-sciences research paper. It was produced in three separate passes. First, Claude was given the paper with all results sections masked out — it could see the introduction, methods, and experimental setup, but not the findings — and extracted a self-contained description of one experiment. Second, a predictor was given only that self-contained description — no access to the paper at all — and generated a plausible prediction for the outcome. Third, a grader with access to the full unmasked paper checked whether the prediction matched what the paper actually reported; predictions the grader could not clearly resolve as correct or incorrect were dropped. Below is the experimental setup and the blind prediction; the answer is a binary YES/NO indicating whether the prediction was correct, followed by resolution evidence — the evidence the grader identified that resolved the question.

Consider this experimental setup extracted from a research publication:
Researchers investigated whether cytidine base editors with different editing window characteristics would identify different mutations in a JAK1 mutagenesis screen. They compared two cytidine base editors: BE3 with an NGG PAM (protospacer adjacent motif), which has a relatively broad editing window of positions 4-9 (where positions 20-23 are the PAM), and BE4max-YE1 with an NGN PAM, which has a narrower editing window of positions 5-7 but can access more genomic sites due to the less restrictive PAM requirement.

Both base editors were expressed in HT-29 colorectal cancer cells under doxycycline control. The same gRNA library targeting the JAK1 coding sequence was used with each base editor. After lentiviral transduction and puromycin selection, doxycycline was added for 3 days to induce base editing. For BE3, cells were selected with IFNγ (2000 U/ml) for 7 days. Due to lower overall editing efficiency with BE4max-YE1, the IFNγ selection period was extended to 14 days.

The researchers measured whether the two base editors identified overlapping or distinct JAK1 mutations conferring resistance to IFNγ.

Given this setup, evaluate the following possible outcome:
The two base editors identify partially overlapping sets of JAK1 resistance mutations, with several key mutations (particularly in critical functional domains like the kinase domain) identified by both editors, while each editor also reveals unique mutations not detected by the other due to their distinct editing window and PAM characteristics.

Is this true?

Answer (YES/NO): YES